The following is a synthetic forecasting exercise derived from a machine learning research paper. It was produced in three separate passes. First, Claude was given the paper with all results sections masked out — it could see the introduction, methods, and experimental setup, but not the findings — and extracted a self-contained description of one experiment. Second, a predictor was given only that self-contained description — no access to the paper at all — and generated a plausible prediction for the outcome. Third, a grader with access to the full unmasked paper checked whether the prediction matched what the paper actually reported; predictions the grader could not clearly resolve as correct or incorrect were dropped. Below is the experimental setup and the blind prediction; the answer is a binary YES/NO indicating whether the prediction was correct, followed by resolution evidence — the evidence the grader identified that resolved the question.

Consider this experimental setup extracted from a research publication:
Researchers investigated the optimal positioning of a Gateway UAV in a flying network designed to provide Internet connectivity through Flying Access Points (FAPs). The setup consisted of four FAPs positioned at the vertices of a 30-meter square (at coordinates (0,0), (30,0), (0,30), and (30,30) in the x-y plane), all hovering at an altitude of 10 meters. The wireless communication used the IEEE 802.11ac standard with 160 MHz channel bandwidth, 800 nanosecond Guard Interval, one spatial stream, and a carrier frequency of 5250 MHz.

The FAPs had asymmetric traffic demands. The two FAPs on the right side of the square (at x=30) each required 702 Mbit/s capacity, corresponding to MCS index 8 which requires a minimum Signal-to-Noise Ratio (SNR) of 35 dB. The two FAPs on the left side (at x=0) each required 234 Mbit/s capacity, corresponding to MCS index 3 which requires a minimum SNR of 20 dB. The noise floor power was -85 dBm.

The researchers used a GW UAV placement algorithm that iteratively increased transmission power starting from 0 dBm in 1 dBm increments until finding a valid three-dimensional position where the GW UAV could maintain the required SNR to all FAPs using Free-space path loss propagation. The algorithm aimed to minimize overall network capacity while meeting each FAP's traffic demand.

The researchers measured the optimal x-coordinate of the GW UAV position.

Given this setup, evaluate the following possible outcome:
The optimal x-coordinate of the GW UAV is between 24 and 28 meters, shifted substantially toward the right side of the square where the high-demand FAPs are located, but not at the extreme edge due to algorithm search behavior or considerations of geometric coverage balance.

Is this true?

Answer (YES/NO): NO